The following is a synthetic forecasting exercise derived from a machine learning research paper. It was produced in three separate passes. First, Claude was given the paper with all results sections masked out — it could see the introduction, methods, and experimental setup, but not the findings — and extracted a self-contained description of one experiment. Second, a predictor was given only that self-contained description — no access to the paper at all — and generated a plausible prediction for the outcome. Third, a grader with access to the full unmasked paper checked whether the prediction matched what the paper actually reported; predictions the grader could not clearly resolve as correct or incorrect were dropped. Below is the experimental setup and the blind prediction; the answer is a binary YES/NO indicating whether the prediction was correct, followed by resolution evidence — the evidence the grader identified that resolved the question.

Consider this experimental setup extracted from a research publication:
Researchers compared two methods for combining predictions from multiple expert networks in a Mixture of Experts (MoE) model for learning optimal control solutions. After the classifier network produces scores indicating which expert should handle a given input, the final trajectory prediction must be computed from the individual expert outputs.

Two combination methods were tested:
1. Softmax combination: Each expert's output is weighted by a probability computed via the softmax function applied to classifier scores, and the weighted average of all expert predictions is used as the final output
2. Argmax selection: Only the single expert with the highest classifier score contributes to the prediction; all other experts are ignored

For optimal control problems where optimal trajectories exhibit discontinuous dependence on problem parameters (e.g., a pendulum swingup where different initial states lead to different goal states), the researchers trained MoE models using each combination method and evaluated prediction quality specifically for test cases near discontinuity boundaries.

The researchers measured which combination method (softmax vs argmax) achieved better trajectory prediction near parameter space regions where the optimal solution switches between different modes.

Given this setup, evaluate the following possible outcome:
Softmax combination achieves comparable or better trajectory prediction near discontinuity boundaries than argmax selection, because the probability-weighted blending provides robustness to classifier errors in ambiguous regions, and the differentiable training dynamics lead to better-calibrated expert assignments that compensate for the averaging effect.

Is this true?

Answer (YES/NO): NO